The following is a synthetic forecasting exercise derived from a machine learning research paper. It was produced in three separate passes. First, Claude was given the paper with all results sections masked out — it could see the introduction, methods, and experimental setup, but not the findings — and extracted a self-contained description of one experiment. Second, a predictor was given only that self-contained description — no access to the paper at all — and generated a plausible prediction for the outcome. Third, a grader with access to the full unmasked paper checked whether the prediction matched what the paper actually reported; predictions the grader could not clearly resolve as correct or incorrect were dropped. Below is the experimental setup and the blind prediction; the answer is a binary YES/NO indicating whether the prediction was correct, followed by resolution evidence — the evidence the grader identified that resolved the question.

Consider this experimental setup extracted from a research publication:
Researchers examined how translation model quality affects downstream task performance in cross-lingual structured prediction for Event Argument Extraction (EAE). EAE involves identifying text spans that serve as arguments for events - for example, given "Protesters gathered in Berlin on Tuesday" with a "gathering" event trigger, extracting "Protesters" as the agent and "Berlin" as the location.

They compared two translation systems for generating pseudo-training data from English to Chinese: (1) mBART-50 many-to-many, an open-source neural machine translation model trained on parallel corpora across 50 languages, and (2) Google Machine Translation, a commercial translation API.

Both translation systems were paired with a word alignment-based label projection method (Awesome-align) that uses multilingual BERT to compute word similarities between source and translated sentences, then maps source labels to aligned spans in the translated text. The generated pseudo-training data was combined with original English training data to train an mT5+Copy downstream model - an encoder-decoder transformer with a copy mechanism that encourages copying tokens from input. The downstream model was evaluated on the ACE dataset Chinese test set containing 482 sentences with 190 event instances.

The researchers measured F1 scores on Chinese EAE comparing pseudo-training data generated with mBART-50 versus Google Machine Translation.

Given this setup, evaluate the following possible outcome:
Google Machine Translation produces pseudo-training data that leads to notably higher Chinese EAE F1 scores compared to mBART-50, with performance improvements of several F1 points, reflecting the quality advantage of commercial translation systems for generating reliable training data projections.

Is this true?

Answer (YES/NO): NO